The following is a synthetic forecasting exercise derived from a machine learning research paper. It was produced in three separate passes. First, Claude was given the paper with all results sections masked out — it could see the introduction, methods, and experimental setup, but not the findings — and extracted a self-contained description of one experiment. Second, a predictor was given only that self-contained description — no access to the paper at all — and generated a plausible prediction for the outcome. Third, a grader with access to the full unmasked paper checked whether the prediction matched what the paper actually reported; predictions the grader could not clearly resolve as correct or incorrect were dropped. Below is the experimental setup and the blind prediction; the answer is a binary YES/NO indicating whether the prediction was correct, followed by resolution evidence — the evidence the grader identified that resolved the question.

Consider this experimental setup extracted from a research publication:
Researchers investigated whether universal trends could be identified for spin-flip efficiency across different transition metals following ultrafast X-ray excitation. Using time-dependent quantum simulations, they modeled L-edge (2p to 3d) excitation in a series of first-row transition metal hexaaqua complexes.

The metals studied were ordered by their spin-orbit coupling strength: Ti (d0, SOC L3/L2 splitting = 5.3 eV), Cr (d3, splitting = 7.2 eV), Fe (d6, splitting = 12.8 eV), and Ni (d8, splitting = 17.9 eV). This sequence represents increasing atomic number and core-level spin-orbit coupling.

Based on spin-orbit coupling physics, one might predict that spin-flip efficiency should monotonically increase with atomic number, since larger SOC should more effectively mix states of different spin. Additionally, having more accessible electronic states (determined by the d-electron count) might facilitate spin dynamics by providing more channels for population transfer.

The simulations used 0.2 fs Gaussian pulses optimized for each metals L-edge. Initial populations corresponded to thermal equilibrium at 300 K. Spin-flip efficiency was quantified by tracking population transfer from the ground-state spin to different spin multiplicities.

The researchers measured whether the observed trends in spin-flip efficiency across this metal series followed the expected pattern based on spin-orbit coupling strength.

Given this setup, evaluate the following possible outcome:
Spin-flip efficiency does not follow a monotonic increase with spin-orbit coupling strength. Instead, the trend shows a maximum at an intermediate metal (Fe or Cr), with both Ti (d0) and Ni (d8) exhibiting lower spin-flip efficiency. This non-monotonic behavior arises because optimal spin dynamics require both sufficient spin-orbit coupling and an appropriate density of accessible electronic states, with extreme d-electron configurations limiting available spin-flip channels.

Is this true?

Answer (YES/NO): NO